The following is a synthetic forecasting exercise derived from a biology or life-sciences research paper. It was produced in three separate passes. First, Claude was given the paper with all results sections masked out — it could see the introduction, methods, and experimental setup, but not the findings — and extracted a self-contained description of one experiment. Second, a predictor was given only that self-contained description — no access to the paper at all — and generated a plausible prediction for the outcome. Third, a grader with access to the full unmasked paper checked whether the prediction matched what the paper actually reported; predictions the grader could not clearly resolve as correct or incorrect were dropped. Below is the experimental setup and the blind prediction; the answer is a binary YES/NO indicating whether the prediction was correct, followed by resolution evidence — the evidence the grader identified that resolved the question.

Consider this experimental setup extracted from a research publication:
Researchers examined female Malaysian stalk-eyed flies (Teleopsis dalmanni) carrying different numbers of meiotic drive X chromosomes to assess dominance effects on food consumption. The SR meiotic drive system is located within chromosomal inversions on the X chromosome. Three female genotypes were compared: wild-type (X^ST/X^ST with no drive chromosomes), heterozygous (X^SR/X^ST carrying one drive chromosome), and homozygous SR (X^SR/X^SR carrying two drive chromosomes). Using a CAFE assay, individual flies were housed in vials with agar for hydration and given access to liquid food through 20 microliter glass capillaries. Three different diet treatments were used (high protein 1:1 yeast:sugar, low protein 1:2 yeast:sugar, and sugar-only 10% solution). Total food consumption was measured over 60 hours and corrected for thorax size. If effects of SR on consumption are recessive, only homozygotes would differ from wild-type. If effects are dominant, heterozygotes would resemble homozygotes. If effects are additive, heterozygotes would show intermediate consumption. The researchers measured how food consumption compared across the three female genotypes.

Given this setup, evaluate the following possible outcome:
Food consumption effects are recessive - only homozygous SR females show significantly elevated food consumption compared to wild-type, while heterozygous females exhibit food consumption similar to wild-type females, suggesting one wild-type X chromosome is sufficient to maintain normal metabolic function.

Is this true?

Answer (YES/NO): NO